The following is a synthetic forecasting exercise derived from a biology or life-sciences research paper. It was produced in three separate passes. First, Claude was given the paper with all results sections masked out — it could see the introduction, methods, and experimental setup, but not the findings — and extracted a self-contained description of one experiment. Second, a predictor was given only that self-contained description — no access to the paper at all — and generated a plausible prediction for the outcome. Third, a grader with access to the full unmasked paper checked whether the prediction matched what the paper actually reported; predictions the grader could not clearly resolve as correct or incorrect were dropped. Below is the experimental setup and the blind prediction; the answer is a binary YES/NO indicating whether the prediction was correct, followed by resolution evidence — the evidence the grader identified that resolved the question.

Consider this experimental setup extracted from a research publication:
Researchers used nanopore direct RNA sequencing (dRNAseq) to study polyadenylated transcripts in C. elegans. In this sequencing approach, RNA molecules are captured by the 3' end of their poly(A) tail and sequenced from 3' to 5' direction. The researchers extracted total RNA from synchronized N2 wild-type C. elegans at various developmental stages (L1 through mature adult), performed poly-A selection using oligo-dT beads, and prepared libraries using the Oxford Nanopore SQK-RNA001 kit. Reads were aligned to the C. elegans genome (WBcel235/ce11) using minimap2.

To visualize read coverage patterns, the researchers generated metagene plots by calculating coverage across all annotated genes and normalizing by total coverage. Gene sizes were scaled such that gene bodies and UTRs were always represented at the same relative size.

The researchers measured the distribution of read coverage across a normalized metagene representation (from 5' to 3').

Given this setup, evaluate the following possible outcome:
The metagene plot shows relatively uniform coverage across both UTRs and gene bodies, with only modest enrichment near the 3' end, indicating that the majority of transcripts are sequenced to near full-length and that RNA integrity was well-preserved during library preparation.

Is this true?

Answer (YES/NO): NO